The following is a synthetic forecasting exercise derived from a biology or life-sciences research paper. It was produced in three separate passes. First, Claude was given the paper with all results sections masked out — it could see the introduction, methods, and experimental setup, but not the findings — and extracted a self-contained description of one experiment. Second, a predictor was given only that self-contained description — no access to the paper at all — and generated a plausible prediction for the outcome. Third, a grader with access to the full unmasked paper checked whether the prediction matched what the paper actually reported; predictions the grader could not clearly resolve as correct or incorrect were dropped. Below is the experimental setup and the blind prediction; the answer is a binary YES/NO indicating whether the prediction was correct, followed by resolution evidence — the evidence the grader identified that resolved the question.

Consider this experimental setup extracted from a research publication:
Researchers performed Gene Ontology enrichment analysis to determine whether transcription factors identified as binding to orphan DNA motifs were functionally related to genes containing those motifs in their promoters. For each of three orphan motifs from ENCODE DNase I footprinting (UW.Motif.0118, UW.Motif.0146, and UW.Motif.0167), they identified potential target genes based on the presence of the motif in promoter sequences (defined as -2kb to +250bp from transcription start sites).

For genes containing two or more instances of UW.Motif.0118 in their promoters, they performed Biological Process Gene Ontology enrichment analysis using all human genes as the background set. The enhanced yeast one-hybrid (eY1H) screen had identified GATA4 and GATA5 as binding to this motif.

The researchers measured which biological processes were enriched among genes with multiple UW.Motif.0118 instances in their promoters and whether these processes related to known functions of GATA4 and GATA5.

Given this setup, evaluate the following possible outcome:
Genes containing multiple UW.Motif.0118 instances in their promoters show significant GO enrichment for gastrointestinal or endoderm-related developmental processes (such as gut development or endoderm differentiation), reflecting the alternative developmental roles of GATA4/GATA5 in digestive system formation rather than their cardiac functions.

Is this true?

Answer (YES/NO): NO